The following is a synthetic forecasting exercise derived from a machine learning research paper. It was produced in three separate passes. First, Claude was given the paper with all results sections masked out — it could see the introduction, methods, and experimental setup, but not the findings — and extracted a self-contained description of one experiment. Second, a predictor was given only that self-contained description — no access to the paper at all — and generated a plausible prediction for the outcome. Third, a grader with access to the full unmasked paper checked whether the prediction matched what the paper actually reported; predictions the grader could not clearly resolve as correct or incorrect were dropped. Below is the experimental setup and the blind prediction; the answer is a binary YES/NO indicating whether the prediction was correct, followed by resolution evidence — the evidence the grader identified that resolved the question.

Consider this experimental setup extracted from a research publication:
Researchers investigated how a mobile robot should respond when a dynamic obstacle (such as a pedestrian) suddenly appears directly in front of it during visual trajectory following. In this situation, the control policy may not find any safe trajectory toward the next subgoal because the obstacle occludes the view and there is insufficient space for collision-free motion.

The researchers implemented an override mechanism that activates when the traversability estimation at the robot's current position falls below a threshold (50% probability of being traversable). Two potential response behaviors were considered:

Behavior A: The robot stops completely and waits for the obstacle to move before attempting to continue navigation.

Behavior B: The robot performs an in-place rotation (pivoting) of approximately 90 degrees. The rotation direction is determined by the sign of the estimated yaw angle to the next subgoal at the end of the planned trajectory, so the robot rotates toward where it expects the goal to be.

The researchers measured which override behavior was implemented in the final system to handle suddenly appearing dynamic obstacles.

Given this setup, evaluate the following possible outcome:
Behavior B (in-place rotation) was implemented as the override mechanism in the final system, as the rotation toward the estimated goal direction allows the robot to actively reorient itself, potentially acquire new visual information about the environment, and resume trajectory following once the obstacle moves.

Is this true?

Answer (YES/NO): YES